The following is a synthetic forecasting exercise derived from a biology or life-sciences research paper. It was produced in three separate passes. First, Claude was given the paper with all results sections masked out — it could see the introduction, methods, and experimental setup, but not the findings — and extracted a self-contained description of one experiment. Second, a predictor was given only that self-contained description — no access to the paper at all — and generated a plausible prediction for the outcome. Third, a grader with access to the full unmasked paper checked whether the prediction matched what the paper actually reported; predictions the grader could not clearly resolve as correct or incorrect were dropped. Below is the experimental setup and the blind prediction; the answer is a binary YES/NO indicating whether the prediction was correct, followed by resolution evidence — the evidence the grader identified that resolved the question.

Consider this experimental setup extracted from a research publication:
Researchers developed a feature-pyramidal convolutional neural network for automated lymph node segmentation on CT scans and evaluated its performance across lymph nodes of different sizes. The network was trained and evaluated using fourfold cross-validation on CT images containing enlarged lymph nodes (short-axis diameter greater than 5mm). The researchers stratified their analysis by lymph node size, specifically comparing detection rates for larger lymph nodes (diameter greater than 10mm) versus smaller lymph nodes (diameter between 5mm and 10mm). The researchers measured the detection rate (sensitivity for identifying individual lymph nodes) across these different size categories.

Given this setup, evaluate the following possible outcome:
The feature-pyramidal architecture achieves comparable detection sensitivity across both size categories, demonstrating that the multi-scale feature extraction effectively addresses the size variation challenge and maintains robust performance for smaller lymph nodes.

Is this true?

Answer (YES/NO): NO